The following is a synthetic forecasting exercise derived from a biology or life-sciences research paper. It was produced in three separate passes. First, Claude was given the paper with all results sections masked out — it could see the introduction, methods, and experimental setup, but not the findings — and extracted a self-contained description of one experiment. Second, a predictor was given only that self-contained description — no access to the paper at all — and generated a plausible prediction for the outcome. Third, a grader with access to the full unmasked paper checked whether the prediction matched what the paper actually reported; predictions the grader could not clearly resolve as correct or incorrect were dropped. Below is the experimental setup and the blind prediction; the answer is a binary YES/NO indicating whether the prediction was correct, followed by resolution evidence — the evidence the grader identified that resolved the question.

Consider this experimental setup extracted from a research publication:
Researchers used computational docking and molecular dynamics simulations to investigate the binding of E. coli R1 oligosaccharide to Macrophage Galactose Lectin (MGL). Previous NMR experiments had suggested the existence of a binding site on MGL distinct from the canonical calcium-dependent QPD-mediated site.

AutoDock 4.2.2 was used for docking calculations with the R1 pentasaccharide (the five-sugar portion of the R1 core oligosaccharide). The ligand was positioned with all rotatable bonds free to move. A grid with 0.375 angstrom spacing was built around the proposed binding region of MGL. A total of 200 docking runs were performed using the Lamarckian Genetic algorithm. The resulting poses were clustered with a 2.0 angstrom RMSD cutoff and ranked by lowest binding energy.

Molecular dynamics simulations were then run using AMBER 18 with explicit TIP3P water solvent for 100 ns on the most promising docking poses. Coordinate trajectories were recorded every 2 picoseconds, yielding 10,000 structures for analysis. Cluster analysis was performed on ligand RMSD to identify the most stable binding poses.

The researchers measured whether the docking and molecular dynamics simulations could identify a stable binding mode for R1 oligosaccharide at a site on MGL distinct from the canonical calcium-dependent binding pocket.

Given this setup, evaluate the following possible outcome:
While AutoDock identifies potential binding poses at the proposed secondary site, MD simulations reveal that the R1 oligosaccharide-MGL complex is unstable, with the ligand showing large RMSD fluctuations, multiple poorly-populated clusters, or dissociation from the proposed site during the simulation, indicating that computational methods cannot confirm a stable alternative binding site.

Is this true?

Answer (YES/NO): NO